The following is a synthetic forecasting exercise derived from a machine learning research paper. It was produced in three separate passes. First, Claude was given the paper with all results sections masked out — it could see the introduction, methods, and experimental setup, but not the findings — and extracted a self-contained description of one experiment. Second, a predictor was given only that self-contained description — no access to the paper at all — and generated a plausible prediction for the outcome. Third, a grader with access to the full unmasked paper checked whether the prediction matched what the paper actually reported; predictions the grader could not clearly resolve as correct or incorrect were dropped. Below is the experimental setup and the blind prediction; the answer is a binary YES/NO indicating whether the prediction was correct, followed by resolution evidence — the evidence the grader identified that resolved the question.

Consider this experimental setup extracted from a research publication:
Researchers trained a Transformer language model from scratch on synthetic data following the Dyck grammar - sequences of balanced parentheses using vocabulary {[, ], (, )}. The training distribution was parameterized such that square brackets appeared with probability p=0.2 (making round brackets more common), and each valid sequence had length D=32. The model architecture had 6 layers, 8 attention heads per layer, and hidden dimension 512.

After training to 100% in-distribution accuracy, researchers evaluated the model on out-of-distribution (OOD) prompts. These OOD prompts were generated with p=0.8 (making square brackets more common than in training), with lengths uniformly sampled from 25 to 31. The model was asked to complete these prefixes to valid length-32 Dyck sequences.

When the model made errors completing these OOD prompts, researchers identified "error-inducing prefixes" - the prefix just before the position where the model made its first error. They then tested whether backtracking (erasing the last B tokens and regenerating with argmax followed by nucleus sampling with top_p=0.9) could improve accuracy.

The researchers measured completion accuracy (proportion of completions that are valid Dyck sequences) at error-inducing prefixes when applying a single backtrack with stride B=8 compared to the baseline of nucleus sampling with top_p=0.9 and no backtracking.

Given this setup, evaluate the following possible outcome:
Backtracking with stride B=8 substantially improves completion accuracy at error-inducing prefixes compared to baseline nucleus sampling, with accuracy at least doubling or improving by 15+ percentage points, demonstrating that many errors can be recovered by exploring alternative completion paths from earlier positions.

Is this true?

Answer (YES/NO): YES